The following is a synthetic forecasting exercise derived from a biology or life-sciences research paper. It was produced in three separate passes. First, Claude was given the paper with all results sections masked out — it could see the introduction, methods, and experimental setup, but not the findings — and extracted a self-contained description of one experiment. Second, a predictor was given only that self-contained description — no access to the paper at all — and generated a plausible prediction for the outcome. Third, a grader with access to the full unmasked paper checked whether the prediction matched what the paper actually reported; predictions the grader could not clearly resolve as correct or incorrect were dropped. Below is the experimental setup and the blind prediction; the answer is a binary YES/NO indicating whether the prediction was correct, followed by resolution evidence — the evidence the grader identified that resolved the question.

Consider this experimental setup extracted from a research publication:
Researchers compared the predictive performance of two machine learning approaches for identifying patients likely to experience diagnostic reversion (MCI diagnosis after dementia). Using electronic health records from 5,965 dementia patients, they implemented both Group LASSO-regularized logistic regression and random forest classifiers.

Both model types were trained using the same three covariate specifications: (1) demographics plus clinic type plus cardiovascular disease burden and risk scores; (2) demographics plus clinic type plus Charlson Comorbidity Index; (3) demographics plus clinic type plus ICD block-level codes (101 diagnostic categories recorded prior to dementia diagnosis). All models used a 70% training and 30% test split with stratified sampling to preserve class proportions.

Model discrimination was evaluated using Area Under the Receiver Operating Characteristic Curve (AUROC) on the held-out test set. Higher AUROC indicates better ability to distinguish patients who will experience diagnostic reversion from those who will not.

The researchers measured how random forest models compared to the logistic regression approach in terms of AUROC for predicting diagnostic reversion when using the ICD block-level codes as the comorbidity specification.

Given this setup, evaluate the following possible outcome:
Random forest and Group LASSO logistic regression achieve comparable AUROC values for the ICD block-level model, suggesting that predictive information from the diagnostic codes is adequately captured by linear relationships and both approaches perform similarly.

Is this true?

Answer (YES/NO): YES